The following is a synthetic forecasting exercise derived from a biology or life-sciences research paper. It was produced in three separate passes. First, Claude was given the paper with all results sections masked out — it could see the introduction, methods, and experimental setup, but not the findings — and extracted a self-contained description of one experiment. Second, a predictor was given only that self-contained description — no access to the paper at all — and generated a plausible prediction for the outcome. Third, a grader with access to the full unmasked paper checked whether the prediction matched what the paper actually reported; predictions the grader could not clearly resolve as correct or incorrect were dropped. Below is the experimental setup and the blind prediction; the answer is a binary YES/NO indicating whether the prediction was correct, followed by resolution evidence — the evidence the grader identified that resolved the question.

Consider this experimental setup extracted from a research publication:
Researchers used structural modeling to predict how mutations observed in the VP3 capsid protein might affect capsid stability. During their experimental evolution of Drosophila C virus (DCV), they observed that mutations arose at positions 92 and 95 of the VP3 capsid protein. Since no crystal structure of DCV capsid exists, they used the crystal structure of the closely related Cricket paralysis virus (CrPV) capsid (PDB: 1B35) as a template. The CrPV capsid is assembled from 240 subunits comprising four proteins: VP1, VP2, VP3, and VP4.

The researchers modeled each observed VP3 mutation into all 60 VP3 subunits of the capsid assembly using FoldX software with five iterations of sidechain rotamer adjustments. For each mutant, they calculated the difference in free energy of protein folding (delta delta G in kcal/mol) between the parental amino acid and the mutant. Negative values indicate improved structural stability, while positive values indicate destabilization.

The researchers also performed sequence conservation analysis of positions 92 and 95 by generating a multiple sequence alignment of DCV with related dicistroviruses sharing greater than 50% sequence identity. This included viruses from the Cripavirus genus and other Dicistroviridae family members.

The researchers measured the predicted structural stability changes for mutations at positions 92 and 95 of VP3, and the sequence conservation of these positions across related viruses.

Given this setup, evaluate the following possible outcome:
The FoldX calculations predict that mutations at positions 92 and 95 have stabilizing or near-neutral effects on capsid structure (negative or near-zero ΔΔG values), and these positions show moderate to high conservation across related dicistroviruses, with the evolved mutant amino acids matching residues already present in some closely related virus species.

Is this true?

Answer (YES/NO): NO